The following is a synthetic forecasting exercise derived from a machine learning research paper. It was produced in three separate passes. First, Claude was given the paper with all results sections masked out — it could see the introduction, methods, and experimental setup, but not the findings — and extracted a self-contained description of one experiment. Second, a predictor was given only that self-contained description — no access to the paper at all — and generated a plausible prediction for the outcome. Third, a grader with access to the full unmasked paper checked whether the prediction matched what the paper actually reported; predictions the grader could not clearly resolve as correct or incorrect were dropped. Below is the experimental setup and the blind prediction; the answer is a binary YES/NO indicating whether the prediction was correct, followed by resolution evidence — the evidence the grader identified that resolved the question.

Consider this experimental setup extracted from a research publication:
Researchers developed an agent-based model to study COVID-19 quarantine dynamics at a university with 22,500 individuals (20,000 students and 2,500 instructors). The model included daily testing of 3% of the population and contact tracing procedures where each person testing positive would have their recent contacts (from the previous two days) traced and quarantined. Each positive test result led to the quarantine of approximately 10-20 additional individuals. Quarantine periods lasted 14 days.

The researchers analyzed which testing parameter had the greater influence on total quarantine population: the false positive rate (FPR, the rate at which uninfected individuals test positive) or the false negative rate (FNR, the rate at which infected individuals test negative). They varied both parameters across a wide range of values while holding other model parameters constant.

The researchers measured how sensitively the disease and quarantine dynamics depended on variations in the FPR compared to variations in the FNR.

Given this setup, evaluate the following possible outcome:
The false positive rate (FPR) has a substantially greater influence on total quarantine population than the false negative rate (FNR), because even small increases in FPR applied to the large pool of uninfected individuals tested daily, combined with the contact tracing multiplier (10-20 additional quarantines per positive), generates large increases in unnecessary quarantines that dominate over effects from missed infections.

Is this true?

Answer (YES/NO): YES